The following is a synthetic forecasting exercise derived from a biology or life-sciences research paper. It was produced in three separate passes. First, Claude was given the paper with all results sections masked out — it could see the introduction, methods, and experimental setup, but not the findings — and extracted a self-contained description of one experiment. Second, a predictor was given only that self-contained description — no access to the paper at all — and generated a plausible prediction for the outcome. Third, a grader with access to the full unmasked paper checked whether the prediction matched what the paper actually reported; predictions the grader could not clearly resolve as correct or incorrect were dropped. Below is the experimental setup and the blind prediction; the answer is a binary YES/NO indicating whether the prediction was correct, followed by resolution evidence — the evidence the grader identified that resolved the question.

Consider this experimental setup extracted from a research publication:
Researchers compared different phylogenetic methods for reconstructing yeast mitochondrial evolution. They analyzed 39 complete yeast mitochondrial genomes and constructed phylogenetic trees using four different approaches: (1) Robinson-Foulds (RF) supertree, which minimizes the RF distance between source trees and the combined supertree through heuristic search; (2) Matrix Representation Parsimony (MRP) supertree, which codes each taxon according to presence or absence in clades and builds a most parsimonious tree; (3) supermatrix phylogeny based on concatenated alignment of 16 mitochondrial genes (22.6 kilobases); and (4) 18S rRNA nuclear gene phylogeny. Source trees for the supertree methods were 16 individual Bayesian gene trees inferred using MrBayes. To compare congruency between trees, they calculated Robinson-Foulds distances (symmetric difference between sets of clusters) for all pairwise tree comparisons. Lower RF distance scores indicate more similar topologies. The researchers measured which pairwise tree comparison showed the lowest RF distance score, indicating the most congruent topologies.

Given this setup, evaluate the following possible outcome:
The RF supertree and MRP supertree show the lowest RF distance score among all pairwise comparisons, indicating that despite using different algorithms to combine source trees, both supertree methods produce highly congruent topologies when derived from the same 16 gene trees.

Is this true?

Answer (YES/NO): YES